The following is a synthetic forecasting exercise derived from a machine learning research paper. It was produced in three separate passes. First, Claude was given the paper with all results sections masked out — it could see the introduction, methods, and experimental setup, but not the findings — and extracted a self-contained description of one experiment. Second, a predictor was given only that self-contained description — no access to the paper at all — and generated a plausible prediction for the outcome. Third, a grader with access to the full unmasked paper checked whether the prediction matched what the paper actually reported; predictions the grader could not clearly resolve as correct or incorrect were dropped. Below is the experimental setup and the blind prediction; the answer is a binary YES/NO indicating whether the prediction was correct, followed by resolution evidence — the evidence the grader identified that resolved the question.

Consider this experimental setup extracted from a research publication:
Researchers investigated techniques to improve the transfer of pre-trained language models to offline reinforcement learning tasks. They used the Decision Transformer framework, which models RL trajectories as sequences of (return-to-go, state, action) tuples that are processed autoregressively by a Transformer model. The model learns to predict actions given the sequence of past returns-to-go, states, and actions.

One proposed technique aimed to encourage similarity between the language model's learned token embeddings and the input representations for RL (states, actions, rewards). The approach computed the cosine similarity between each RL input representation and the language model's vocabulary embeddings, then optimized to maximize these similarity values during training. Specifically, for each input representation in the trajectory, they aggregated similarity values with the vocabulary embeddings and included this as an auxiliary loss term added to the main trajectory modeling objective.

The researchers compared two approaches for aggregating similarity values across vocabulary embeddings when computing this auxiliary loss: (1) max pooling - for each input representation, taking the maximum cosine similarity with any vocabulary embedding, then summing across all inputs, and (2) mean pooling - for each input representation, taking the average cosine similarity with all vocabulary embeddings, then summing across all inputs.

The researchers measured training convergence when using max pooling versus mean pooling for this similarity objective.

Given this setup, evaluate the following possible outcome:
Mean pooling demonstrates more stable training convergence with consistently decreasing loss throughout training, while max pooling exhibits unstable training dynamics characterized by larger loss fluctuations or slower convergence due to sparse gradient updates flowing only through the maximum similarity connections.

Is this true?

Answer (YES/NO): NO